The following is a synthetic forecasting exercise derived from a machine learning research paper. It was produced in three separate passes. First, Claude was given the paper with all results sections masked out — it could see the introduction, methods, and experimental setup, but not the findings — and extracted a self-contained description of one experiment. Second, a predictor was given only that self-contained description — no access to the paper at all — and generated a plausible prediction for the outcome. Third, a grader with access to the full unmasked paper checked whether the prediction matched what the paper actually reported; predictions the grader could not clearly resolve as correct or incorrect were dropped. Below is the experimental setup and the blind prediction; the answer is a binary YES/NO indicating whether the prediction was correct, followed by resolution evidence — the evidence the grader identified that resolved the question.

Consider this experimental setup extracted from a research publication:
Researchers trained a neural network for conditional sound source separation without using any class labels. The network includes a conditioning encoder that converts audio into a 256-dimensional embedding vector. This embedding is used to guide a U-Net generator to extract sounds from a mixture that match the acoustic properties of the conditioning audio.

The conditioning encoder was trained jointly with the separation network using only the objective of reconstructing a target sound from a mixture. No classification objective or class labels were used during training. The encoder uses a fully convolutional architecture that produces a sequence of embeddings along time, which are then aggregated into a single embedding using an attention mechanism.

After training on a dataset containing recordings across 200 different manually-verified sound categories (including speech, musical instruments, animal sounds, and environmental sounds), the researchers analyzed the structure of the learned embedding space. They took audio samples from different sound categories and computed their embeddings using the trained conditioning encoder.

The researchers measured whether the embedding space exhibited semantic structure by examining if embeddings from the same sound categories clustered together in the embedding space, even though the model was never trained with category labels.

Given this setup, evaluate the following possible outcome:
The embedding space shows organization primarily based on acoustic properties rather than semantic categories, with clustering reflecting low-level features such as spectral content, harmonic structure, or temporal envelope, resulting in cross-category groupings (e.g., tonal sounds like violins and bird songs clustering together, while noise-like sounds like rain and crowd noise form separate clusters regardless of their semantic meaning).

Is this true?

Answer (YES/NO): NO